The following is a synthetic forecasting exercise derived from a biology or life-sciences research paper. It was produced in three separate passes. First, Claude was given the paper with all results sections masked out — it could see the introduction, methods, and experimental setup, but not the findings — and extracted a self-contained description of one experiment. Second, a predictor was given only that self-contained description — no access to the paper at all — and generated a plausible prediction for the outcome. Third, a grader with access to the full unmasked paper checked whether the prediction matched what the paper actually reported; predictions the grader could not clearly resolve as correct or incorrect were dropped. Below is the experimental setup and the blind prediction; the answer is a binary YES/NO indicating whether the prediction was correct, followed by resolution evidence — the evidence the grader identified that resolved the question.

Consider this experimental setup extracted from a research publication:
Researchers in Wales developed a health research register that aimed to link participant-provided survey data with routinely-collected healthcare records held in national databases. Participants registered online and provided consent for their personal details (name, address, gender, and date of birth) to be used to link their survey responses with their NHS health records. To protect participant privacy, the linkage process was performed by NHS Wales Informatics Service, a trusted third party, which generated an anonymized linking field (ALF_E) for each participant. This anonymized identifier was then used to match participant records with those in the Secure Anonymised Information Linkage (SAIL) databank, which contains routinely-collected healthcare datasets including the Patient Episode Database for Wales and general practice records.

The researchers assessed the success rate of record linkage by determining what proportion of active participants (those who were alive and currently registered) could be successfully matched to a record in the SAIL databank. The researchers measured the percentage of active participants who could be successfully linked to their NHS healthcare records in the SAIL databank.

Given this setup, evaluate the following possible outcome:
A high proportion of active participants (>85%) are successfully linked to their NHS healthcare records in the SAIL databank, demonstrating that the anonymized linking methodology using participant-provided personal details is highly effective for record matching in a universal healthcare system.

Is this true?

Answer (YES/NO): YES